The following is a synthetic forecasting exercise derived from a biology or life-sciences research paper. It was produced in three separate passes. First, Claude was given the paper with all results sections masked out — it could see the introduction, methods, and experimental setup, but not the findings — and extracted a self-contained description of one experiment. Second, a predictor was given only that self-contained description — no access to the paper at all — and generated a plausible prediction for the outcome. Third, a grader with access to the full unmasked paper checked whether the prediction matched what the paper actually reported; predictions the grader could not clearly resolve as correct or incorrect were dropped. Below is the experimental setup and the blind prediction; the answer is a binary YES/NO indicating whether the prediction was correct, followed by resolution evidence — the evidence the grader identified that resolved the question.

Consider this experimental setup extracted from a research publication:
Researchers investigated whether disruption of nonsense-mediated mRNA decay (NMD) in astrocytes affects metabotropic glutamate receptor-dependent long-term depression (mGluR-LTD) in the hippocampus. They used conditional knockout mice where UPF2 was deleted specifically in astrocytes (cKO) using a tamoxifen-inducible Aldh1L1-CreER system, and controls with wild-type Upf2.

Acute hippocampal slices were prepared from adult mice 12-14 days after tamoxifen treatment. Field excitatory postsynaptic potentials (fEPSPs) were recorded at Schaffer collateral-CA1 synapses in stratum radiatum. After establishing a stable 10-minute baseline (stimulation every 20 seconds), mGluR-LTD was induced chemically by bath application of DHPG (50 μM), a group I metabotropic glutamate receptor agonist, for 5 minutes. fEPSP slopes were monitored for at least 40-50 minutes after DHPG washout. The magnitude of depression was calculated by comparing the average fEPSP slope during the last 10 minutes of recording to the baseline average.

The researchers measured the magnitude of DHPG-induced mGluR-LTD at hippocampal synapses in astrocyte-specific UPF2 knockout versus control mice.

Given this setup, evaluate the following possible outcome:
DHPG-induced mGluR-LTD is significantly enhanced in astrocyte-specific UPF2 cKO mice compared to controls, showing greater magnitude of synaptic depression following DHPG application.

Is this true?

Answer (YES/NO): NO